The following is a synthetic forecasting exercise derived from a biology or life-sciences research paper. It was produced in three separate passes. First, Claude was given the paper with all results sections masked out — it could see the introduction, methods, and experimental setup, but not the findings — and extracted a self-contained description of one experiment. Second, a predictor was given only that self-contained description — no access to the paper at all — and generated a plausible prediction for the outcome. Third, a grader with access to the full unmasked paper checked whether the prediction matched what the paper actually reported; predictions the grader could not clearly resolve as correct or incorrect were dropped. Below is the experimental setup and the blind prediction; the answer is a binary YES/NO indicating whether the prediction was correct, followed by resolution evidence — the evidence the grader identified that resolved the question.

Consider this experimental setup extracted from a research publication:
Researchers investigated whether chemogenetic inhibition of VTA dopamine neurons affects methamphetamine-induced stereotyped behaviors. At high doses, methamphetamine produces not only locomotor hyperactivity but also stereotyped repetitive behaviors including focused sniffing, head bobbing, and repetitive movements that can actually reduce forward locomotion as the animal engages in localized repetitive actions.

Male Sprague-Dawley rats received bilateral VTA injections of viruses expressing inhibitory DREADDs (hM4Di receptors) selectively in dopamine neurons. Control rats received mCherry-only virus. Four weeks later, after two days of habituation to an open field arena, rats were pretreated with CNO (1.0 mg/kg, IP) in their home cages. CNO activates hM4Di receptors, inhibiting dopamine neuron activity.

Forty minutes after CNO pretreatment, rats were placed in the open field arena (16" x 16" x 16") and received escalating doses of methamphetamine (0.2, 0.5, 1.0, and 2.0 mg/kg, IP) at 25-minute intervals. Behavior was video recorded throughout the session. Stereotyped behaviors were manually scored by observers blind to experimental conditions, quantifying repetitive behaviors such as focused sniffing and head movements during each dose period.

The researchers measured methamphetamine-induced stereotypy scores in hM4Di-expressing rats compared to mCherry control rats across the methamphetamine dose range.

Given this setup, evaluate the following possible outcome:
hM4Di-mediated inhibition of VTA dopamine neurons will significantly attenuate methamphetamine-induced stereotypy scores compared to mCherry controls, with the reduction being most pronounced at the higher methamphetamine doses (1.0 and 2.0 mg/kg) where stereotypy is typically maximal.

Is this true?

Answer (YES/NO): NO